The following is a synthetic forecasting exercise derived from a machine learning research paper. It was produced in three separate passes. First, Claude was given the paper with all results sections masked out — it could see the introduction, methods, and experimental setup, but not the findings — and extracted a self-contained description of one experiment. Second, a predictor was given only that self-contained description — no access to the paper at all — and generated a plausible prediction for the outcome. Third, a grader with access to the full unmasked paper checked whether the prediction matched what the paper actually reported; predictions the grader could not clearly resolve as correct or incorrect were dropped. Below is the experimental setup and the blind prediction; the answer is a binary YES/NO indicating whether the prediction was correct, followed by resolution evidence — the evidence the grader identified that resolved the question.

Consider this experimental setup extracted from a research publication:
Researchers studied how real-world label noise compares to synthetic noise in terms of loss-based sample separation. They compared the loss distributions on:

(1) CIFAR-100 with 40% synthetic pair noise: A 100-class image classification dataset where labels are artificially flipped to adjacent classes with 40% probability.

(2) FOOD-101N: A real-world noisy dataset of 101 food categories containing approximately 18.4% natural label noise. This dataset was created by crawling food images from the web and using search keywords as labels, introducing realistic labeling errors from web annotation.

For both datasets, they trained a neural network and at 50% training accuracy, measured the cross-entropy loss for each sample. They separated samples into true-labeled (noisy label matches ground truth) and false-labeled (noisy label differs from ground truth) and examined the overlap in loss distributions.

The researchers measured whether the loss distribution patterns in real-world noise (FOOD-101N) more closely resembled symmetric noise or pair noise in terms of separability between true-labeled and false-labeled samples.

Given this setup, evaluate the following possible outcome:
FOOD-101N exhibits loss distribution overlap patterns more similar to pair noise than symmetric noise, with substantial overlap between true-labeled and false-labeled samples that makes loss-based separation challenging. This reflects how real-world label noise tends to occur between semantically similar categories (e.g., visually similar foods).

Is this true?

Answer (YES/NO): YES